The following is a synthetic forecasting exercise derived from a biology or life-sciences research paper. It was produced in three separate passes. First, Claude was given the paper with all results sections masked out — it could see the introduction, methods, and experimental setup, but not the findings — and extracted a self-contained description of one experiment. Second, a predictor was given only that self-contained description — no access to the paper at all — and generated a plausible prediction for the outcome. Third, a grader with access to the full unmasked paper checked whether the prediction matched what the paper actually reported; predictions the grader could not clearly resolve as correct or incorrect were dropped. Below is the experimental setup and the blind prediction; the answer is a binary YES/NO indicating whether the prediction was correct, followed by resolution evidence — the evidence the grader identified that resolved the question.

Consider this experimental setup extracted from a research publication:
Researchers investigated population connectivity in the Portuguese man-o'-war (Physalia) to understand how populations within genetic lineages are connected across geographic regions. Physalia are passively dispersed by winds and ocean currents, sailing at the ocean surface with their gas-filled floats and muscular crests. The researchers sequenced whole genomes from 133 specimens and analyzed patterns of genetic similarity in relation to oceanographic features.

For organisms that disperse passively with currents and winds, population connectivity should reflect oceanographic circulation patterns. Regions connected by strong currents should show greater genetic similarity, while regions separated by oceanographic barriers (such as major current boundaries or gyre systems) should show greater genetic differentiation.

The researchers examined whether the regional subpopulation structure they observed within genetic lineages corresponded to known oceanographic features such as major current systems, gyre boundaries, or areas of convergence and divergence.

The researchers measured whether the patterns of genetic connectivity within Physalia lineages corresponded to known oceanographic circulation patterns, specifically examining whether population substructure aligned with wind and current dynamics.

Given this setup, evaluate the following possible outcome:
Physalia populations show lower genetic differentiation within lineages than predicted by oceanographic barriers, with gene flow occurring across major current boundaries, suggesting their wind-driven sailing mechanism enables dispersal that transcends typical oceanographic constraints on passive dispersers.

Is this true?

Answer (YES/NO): NO